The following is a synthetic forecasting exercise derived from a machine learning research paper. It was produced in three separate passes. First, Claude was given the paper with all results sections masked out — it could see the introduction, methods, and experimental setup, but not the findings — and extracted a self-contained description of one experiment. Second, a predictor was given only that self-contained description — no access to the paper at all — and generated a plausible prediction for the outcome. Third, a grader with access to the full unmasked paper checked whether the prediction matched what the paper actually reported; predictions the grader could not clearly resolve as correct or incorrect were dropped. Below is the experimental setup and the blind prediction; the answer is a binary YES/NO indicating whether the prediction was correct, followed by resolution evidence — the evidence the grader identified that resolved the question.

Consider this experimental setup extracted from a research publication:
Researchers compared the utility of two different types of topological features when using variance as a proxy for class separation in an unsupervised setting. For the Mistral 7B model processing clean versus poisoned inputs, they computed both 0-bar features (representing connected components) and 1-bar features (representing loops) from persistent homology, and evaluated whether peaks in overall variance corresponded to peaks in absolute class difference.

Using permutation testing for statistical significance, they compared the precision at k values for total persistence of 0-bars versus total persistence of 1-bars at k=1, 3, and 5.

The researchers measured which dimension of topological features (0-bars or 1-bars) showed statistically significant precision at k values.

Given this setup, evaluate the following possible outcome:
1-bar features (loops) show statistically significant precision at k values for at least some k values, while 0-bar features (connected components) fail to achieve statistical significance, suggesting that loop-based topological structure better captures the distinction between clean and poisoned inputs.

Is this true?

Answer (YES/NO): YES